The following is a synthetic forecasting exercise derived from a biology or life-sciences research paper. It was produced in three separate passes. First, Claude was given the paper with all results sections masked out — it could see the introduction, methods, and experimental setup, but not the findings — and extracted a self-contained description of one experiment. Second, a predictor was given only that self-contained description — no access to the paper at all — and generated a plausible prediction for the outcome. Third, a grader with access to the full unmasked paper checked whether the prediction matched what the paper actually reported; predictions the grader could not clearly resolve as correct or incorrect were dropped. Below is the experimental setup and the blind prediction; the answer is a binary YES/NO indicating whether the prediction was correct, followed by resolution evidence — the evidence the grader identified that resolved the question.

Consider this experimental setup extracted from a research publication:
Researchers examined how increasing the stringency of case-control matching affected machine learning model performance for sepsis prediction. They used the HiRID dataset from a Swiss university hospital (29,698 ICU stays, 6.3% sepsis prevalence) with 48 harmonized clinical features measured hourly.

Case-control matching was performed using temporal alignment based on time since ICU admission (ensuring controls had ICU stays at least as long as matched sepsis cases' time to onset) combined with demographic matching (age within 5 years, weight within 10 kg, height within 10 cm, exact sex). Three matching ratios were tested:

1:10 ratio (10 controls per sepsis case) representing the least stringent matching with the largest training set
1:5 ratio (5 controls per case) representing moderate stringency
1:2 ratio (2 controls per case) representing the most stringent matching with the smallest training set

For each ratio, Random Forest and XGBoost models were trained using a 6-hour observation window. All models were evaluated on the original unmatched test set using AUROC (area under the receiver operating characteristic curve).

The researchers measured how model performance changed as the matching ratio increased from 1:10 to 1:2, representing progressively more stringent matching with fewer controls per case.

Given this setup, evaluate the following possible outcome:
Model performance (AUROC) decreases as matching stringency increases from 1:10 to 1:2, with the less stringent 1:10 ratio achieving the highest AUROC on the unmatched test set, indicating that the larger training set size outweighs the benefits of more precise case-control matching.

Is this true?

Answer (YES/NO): NO